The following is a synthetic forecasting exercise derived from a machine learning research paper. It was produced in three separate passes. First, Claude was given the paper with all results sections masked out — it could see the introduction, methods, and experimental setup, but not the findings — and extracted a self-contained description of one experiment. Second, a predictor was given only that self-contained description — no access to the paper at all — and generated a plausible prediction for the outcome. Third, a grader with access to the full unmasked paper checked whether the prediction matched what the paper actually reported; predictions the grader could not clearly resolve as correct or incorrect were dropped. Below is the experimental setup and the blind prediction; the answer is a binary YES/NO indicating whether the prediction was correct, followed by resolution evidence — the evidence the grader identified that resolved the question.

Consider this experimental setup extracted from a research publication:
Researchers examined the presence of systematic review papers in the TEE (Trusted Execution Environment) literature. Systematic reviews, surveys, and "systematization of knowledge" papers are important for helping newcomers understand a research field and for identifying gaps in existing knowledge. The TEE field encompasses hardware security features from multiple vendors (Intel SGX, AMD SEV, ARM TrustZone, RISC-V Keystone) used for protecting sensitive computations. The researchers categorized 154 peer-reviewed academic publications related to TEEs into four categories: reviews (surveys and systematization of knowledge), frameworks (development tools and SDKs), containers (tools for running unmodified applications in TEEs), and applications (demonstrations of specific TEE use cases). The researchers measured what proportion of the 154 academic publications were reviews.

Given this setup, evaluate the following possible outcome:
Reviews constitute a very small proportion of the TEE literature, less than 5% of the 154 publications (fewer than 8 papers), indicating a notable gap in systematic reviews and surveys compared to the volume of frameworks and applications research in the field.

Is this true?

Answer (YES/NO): NO